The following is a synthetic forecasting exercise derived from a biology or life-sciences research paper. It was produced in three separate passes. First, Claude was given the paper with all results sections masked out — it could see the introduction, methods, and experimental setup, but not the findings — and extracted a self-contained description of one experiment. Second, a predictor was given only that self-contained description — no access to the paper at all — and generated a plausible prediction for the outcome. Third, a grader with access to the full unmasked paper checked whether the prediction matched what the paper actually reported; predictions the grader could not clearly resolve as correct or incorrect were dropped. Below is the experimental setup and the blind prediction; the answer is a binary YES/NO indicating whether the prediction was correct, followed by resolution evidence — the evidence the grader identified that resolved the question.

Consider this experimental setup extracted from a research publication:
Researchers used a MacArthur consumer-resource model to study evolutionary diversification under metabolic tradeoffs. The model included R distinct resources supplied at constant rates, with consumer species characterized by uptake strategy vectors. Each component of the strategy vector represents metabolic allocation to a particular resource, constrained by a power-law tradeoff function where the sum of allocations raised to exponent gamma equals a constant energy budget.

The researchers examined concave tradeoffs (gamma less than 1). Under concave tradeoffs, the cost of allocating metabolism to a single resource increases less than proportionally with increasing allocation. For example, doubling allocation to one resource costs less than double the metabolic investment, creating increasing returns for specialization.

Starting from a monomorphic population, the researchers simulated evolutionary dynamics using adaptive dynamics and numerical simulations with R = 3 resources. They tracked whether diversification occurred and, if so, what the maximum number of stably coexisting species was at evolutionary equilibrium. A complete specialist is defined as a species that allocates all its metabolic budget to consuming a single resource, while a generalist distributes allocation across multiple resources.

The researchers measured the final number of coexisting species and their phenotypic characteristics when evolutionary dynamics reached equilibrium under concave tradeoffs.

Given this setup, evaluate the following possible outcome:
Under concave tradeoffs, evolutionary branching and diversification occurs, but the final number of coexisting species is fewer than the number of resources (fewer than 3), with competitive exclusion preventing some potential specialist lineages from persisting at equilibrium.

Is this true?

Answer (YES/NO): NO